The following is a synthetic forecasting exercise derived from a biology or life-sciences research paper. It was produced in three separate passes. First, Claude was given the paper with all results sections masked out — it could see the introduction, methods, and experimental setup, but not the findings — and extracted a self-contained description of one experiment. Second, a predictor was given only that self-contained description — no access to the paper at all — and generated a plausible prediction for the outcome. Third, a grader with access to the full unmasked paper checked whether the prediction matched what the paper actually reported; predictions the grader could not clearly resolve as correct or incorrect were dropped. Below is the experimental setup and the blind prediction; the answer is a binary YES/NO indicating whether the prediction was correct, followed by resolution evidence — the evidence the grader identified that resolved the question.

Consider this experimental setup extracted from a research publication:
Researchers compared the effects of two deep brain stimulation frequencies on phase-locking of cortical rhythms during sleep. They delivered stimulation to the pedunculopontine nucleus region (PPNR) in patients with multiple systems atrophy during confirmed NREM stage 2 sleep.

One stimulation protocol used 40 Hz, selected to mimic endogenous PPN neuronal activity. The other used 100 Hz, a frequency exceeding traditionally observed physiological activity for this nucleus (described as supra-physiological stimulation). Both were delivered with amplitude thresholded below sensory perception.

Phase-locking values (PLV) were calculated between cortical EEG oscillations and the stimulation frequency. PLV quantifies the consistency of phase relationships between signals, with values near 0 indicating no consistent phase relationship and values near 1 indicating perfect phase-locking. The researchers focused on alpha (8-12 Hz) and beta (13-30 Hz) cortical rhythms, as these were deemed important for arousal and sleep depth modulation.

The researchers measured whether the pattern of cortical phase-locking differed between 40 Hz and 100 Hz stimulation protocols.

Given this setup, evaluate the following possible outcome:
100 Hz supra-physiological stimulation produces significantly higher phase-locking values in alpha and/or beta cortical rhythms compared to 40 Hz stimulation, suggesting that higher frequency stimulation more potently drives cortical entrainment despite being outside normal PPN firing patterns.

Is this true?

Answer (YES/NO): NO